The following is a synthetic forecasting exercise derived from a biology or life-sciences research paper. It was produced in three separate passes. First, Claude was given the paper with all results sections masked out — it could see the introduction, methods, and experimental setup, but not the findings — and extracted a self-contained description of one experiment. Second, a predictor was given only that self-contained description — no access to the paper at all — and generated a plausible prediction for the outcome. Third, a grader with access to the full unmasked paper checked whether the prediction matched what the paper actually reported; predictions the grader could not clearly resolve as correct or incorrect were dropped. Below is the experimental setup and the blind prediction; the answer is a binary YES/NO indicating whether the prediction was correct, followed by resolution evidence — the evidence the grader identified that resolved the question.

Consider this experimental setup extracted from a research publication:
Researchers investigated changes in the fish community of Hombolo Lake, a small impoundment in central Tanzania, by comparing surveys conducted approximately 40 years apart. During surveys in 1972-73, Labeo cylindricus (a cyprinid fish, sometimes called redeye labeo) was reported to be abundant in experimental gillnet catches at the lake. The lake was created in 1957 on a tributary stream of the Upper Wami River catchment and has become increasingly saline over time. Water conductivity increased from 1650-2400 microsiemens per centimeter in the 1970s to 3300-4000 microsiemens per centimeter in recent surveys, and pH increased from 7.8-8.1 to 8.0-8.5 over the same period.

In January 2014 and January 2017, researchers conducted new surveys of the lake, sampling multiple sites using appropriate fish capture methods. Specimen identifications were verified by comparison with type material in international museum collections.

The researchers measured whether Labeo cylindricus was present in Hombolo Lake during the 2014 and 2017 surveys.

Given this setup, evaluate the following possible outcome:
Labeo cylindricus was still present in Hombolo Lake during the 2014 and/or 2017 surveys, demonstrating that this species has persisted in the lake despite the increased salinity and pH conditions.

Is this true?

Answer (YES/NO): NO